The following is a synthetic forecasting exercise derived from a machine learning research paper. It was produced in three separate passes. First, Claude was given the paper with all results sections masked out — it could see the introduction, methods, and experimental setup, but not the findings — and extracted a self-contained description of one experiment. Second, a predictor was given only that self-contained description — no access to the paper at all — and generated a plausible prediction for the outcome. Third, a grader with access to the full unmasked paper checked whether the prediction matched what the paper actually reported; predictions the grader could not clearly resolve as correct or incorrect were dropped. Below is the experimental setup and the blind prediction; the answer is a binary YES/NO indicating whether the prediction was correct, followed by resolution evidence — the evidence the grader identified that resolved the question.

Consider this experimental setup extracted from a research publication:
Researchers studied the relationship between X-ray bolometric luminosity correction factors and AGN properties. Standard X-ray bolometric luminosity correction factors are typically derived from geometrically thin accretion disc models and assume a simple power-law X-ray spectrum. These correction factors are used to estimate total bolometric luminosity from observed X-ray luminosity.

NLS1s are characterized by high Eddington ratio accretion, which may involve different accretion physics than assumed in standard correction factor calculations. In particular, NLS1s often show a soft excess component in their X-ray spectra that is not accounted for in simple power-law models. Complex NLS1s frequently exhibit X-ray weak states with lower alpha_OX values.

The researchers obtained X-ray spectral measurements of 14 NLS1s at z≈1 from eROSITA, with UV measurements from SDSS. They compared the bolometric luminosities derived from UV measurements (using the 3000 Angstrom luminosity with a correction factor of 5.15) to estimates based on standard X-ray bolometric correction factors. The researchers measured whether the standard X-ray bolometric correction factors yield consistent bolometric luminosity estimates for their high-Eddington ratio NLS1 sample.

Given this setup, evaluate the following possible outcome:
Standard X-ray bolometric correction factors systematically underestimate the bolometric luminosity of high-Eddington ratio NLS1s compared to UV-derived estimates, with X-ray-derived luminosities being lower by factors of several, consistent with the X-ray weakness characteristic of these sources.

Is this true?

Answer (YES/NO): NO